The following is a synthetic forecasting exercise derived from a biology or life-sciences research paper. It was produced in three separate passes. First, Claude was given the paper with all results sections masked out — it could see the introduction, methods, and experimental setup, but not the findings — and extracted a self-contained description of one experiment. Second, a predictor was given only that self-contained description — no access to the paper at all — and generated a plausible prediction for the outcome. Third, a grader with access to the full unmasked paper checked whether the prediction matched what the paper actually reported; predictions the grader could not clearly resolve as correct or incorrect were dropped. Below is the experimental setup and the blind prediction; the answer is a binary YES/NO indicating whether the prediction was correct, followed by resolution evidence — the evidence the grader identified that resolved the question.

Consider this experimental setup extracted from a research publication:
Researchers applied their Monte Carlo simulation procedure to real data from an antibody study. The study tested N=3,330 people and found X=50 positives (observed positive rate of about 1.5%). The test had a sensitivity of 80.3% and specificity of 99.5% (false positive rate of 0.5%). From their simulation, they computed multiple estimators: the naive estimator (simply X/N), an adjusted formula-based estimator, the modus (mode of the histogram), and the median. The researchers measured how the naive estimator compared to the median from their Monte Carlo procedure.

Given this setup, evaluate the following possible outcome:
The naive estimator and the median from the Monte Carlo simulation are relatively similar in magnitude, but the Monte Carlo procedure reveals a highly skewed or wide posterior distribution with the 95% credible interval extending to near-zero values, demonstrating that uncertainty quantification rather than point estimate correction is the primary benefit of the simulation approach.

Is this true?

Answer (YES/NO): NO